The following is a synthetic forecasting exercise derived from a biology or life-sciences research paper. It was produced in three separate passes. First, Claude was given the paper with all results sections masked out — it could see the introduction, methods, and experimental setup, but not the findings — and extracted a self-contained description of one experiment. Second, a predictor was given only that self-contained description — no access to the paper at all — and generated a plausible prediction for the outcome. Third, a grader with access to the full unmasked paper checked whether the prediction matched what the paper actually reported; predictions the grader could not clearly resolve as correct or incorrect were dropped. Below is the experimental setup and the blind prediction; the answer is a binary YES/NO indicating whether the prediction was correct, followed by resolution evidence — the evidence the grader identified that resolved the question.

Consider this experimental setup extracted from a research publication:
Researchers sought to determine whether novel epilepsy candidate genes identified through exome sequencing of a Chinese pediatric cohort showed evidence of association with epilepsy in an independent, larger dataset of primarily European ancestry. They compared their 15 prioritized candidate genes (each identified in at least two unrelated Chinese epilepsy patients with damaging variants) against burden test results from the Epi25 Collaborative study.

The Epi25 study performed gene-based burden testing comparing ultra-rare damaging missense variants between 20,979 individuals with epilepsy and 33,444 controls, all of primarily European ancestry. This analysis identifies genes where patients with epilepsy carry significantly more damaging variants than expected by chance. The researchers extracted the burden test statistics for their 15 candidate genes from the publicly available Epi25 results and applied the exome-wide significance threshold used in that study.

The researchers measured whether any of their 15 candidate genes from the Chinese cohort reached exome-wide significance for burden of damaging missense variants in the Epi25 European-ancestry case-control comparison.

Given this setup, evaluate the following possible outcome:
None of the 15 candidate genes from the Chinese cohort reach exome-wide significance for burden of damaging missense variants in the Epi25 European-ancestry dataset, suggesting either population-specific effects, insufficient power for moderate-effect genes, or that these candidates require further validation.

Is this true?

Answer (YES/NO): YES